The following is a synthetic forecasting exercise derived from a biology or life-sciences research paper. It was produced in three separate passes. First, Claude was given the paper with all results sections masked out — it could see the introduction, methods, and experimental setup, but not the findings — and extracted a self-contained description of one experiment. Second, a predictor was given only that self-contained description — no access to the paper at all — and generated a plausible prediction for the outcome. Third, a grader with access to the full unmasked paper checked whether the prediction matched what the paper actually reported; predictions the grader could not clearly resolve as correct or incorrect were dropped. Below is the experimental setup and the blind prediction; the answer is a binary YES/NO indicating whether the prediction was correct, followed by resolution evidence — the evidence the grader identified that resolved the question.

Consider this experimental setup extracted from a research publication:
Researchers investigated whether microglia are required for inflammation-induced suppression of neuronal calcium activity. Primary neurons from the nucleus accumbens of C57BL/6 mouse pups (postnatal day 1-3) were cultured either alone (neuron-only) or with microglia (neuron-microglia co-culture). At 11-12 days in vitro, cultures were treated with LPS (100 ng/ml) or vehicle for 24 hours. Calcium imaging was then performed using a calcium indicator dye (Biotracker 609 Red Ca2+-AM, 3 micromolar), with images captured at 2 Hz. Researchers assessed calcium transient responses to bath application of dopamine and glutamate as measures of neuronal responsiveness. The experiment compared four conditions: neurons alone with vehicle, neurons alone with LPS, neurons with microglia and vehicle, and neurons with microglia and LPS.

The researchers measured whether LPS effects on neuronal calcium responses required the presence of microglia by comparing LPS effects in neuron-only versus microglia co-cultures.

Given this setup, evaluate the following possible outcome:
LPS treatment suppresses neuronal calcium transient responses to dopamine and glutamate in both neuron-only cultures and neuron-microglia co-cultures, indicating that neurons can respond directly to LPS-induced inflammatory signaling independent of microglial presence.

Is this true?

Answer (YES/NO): NO